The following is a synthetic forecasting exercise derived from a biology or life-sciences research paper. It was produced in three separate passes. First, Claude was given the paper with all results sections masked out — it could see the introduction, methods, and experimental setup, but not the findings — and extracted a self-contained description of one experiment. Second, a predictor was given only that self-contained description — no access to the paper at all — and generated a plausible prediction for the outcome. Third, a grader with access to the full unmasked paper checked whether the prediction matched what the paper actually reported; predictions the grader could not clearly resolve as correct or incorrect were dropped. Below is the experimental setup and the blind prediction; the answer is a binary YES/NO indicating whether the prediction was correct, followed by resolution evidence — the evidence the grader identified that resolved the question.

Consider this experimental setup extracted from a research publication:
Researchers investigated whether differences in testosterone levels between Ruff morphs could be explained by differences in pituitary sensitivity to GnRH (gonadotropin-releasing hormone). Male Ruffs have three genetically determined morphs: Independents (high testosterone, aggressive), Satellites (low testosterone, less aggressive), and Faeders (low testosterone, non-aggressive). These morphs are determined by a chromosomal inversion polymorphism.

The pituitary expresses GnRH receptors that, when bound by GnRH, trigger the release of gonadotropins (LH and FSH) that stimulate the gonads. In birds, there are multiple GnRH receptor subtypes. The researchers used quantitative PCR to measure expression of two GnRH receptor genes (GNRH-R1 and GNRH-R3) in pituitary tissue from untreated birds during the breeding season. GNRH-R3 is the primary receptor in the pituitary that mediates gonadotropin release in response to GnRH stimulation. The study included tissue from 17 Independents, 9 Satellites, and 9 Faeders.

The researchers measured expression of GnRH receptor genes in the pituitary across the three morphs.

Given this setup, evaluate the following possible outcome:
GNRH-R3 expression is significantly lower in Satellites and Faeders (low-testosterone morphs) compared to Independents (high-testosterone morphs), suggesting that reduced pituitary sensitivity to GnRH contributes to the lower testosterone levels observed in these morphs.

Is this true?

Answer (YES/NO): NO